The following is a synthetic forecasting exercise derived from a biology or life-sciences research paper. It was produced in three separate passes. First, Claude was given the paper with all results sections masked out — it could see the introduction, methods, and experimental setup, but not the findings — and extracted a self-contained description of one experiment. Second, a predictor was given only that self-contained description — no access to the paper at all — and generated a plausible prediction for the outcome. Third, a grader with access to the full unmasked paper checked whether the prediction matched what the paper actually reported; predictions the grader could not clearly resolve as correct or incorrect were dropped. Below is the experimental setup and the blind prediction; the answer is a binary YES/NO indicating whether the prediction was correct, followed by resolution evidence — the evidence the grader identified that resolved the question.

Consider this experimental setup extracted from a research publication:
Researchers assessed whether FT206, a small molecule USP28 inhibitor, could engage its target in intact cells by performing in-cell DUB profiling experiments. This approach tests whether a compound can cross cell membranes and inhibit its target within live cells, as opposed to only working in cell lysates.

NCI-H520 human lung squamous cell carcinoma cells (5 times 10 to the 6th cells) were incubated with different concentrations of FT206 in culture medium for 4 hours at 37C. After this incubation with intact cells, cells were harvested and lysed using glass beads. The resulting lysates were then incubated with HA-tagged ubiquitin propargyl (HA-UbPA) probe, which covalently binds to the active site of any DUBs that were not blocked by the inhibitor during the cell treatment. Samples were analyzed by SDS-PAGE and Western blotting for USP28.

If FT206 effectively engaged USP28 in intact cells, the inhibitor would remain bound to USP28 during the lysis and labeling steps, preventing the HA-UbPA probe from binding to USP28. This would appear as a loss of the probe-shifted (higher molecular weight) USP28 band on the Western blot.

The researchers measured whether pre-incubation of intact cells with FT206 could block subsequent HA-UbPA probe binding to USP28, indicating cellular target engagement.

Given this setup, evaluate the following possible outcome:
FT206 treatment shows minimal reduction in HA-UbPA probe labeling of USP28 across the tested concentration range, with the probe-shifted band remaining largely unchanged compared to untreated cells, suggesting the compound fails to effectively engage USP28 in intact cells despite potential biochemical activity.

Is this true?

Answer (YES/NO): NO